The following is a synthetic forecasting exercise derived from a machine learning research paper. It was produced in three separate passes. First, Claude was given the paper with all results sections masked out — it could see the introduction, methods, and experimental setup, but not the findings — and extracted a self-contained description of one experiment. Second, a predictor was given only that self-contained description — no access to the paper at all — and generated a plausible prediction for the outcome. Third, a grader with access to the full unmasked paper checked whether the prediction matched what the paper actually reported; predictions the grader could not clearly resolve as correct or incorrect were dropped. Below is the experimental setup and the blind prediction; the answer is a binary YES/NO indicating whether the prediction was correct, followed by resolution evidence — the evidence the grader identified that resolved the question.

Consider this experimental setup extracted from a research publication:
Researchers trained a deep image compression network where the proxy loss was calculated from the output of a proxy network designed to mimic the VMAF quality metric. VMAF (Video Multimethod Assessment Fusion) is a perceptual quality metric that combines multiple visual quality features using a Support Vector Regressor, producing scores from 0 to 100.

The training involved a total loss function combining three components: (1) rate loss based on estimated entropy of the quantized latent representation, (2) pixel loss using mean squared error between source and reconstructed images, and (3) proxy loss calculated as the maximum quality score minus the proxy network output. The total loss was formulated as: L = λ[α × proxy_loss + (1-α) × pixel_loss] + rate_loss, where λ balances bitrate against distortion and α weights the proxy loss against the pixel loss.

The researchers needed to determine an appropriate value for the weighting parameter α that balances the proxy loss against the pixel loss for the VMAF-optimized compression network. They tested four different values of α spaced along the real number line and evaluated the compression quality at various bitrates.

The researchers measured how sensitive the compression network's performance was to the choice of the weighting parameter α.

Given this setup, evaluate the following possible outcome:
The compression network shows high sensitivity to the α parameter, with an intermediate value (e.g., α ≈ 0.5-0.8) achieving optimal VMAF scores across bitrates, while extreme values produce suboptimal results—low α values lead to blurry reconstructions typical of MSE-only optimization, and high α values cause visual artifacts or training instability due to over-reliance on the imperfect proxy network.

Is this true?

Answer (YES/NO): NO